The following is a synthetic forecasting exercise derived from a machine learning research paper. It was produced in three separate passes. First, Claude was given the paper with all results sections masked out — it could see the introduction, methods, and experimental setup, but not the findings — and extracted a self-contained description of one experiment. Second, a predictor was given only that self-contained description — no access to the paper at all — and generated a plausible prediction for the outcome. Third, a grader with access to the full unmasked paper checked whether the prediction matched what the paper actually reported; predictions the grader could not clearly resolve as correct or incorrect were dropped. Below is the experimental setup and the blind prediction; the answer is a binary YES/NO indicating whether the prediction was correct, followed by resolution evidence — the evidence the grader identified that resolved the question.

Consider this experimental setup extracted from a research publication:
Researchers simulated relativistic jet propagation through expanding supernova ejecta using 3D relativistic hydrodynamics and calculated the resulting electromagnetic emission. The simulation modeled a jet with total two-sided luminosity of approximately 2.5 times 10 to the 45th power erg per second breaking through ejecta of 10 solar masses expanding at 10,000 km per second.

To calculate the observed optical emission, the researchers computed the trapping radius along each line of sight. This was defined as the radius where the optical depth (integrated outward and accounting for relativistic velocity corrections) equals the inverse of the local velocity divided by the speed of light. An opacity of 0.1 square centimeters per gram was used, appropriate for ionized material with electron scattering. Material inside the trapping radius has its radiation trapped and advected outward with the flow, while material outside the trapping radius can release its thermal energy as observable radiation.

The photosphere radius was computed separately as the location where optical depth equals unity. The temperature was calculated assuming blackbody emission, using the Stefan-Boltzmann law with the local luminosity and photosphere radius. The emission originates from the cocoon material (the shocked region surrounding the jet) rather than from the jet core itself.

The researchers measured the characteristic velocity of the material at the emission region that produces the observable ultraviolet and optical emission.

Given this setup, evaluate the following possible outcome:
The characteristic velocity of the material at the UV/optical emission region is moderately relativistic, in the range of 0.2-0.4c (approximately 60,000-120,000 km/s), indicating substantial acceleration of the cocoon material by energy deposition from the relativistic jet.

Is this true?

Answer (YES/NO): NO